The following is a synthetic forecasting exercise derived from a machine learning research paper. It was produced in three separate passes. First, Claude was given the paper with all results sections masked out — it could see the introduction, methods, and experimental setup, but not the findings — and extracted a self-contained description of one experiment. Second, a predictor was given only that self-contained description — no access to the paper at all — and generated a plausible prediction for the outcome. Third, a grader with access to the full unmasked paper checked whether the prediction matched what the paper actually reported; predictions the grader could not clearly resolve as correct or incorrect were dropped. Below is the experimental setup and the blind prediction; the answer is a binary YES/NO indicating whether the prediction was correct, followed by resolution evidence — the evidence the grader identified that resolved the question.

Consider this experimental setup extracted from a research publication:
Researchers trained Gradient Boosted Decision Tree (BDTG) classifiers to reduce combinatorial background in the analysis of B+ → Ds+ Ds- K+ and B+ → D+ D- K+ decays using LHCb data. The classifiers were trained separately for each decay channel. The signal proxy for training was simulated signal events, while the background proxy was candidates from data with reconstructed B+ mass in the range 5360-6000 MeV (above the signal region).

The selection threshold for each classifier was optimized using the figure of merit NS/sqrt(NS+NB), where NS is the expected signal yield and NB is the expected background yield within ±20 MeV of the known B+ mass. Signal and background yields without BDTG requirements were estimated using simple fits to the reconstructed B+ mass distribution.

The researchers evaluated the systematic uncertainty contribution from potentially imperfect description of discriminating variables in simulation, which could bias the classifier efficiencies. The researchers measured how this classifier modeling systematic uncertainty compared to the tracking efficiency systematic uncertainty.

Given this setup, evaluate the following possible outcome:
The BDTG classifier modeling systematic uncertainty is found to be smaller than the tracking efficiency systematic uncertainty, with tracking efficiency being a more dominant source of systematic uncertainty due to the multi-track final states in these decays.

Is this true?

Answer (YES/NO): NO